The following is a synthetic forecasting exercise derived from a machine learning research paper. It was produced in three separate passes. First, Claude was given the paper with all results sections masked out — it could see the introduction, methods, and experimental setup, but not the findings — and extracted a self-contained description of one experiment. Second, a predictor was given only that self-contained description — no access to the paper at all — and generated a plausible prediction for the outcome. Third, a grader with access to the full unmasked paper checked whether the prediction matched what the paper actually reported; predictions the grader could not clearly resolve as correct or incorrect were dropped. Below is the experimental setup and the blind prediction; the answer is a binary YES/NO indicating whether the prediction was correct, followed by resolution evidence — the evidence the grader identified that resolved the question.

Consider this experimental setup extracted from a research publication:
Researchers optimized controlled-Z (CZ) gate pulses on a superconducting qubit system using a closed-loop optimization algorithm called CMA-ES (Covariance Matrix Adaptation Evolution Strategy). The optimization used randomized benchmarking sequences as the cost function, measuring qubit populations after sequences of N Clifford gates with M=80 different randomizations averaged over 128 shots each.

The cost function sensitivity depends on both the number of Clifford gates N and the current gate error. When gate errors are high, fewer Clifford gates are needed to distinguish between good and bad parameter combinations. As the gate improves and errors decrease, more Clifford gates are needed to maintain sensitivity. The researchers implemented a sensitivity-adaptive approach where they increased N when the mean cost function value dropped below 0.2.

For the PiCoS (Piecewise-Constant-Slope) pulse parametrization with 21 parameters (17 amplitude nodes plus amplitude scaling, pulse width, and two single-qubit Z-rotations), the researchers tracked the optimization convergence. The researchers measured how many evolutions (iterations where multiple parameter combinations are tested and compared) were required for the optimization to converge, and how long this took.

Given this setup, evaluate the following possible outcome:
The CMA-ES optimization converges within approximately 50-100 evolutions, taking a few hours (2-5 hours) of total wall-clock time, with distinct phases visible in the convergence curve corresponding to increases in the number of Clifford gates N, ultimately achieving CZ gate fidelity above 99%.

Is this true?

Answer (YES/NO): NO